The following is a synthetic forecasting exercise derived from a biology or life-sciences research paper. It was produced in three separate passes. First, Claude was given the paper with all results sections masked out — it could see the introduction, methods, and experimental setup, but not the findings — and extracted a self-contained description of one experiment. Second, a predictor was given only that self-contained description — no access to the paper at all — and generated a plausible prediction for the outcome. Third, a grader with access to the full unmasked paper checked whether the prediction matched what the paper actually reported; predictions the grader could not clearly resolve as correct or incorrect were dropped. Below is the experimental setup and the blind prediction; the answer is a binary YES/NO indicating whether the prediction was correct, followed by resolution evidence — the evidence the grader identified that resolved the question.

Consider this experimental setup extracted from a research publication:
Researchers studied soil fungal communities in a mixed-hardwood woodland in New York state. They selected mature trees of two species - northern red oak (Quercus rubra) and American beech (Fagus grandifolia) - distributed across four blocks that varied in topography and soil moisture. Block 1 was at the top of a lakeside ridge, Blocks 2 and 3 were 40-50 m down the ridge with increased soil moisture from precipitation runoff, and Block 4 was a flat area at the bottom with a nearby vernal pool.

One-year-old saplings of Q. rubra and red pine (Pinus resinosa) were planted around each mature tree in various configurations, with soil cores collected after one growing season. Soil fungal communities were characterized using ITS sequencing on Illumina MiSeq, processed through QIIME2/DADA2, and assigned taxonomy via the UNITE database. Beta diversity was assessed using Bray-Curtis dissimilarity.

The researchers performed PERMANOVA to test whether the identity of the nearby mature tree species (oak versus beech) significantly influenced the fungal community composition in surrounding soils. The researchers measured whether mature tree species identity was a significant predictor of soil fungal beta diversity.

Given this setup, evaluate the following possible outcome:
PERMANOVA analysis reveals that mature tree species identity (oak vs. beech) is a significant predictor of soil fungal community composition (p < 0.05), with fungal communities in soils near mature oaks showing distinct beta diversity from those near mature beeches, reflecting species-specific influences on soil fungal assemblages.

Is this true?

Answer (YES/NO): YES